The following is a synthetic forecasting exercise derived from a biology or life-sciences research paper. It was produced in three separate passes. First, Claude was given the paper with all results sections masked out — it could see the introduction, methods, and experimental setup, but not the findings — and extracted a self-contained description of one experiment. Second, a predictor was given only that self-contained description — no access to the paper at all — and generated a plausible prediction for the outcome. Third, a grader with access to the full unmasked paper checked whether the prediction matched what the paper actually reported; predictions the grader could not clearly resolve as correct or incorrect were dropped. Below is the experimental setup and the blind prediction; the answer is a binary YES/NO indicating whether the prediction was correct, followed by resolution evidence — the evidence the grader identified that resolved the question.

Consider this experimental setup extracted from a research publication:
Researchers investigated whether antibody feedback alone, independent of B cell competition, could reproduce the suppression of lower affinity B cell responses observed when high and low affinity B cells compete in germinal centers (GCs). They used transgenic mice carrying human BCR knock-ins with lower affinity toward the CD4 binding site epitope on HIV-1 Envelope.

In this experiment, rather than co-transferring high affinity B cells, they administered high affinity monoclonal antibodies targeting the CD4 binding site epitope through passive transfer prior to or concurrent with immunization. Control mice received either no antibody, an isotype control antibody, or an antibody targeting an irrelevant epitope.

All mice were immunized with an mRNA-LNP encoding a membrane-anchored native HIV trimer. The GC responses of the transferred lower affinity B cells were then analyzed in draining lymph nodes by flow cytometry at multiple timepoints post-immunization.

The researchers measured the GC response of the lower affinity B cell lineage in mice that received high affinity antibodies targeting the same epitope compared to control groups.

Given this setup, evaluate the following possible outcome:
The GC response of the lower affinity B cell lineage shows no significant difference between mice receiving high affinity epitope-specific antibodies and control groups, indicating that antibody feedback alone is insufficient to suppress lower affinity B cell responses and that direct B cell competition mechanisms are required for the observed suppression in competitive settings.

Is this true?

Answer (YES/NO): NO